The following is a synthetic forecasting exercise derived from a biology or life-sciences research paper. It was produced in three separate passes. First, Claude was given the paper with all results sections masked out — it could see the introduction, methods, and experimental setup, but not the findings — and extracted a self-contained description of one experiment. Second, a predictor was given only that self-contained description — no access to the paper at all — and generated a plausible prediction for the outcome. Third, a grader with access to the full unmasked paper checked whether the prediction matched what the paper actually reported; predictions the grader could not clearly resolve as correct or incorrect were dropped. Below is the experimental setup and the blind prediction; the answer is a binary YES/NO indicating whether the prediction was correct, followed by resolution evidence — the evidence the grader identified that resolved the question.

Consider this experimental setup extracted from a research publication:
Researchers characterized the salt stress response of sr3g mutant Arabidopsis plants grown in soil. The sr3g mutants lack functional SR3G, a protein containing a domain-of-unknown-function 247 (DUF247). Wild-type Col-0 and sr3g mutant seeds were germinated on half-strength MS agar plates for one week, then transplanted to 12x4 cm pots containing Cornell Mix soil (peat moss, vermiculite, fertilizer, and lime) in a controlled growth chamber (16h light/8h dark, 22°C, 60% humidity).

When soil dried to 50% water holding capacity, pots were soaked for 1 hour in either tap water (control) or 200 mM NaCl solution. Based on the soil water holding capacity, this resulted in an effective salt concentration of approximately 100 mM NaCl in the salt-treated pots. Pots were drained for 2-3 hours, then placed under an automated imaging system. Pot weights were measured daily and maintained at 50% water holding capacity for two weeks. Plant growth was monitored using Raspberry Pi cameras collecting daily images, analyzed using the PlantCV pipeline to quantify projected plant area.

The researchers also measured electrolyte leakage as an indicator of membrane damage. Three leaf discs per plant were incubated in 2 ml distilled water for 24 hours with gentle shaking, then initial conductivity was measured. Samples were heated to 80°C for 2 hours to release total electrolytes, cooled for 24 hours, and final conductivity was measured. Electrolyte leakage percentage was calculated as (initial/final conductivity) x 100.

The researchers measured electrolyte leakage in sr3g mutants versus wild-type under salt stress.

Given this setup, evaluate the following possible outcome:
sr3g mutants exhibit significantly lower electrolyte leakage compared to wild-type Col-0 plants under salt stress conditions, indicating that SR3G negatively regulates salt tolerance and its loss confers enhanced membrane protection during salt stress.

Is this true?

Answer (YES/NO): YES